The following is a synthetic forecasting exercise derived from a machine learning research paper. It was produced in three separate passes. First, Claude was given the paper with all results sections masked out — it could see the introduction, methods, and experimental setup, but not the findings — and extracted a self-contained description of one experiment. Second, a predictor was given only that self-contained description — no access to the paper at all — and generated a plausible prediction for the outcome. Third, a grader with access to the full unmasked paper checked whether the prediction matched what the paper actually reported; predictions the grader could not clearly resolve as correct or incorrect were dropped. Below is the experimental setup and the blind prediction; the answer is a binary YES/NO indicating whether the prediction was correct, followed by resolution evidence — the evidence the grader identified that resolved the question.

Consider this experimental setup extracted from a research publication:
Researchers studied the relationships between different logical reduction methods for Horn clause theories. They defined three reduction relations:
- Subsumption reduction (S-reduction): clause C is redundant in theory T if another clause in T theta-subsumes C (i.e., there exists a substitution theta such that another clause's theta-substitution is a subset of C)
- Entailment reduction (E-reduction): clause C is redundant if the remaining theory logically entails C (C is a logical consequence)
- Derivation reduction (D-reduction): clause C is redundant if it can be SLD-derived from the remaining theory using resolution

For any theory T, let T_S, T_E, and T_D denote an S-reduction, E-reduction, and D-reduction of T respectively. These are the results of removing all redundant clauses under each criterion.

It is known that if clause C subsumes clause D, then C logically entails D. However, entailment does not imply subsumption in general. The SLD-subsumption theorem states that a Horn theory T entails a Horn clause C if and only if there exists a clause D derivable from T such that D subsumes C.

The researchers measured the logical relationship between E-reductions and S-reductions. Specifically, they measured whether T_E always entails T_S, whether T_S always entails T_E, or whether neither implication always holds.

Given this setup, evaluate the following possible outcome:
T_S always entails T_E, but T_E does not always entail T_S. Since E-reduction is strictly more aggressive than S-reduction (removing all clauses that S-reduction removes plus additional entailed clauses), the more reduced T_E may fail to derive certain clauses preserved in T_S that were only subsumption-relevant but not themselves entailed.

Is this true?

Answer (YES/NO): NO